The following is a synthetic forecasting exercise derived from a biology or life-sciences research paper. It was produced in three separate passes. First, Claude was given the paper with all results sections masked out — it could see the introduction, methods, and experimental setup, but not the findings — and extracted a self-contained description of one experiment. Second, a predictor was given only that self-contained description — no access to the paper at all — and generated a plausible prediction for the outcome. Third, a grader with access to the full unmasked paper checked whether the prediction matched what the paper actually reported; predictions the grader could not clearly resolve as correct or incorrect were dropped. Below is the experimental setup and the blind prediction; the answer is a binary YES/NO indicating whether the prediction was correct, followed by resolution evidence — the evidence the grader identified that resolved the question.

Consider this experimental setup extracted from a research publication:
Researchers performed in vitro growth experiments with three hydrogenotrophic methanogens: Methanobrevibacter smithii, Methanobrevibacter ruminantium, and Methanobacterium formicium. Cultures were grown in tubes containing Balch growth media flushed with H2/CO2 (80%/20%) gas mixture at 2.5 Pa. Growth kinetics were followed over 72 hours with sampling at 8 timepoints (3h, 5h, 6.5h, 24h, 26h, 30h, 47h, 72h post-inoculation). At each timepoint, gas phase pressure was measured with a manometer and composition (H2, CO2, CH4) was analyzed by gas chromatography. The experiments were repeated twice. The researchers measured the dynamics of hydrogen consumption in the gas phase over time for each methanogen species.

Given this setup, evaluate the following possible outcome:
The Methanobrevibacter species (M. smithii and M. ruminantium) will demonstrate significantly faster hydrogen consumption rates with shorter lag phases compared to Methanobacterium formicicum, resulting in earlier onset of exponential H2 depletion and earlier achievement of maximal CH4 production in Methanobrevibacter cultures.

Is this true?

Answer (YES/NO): NO